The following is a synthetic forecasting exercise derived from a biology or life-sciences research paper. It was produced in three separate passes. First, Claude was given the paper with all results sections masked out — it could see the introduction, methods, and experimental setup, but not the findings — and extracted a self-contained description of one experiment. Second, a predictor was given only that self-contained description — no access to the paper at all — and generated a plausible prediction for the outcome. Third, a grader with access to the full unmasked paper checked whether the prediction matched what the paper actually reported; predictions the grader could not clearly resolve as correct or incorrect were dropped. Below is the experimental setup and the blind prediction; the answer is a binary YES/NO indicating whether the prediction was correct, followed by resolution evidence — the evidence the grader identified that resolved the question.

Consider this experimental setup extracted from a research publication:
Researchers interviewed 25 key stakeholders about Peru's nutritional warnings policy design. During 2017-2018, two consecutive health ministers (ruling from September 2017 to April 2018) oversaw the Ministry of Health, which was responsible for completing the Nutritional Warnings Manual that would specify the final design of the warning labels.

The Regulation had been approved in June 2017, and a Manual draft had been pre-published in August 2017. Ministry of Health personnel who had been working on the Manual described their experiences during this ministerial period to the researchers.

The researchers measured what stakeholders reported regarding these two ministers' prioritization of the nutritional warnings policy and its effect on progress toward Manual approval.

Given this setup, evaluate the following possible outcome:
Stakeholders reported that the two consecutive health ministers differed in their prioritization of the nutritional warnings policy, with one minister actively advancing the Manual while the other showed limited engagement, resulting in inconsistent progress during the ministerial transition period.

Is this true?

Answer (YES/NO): NO